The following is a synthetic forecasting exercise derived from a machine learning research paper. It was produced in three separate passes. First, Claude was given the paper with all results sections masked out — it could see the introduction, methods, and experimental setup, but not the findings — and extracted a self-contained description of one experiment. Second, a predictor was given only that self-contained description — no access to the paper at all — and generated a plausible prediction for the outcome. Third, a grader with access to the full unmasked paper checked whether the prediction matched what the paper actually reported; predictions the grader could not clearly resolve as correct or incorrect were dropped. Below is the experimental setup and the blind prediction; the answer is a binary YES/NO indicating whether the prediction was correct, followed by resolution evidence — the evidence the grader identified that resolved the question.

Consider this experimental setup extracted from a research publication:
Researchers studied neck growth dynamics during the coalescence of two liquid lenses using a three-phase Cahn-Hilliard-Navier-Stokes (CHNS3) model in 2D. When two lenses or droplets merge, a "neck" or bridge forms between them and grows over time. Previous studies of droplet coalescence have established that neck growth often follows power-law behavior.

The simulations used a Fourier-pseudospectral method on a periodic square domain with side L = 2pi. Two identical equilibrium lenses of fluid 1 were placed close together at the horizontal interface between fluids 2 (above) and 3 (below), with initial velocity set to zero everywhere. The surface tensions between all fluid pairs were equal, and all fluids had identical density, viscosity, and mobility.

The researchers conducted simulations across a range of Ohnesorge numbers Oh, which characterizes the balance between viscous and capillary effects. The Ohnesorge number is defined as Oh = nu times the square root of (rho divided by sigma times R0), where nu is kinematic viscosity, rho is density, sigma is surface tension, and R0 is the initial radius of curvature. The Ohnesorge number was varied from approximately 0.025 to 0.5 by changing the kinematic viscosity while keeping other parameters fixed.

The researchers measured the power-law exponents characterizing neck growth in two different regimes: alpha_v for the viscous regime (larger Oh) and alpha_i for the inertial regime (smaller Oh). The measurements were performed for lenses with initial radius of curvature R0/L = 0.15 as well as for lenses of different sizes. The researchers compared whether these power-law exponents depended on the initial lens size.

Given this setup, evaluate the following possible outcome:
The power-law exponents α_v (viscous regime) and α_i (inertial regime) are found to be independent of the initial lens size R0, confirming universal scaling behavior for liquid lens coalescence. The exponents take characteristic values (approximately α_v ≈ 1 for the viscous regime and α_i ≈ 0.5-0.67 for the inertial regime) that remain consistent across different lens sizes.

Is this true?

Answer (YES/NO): YES